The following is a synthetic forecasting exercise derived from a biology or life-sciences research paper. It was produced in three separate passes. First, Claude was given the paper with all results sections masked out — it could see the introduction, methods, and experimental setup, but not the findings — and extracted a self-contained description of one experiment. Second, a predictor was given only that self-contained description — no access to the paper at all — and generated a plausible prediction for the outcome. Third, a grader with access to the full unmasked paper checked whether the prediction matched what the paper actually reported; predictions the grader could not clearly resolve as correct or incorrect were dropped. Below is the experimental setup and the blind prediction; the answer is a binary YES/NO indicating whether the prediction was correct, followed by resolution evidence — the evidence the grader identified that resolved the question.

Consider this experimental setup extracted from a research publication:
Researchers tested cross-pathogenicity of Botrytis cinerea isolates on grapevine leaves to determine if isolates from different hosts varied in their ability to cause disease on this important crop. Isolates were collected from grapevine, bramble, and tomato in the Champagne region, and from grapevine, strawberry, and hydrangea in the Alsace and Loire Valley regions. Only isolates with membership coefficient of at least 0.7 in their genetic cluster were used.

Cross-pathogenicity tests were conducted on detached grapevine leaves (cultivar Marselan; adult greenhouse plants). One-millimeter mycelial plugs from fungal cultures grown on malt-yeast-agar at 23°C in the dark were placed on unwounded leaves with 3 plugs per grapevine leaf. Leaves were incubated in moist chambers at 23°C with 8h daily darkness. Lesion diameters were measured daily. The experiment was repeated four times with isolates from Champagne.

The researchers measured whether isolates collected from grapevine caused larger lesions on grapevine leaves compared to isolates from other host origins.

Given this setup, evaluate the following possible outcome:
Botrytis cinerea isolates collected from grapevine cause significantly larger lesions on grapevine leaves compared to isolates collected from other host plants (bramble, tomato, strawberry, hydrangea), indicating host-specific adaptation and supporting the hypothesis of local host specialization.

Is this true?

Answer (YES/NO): NO